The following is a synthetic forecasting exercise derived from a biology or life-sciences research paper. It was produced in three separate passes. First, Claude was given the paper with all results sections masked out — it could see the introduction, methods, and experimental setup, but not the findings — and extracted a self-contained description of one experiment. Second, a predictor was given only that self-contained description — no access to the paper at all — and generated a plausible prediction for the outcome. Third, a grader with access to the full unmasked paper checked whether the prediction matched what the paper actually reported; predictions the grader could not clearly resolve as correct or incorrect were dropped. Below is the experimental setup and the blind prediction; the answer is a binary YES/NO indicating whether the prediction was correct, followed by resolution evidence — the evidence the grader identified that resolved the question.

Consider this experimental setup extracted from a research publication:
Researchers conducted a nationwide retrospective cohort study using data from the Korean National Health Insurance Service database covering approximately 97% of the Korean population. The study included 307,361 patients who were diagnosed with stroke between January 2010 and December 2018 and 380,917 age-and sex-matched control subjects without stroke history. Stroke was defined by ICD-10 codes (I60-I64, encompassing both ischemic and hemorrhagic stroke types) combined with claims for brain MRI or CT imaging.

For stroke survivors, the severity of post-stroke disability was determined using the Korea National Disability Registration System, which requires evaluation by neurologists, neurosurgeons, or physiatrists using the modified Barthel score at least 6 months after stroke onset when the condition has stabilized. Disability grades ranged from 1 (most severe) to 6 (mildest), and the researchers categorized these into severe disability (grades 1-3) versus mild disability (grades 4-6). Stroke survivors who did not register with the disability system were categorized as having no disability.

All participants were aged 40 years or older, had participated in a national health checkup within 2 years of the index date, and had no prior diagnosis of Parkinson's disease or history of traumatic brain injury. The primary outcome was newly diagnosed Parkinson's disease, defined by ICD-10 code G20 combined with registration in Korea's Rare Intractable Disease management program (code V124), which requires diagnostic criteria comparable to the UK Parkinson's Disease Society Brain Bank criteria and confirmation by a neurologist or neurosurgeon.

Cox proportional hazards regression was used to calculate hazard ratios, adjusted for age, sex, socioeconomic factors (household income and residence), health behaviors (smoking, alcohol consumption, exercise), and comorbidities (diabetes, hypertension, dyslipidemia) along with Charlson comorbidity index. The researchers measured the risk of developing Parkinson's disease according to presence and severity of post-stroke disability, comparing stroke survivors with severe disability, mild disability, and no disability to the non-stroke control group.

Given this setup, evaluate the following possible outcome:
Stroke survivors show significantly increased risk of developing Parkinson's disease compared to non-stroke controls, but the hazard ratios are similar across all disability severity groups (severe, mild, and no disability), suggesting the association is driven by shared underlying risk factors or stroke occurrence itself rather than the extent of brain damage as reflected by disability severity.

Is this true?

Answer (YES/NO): NO